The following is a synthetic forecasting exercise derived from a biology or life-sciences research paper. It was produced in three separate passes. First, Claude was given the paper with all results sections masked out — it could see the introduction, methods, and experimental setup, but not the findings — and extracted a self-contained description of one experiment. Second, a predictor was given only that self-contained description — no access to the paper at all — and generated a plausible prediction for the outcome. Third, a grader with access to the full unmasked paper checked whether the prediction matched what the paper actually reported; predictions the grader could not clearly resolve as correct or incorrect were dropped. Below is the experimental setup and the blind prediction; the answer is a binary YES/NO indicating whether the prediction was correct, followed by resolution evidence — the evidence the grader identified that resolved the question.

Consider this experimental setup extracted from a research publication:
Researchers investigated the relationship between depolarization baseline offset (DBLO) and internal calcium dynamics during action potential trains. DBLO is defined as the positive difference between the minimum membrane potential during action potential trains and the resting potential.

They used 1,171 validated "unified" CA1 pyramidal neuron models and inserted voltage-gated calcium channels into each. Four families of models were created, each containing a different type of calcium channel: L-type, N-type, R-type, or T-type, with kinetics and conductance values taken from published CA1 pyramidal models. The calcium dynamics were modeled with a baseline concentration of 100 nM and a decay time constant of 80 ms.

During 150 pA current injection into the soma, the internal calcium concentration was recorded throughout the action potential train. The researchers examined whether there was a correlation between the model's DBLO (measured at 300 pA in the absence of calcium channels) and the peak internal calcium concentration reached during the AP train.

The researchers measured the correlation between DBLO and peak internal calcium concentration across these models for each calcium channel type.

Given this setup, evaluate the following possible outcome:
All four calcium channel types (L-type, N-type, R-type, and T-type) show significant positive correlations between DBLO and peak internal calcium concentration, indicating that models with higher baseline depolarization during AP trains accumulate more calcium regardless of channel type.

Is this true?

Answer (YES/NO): NO